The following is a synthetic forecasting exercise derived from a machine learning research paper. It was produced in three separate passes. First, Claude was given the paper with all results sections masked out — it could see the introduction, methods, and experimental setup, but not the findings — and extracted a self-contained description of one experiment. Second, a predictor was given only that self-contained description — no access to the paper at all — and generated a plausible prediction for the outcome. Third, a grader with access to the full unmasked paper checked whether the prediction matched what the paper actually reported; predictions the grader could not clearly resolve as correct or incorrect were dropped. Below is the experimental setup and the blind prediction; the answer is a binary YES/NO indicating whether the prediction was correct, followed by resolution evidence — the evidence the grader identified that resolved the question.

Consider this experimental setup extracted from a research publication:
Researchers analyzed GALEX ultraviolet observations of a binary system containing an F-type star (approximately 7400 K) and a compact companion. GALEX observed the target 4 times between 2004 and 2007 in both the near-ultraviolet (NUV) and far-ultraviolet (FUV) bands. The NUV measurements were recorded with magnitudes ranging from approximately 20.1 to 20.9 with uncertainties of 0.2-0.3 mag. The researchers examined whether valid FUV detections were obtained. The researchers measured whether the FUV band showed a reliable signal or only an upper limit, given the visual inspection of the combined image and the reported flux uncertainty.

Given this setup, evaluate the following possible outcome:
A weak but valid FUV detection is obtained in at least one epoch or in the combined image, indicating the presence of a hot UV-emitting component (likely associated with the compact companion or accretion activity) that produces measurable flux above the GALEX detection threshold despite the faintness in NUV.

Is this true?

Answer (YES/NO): NO